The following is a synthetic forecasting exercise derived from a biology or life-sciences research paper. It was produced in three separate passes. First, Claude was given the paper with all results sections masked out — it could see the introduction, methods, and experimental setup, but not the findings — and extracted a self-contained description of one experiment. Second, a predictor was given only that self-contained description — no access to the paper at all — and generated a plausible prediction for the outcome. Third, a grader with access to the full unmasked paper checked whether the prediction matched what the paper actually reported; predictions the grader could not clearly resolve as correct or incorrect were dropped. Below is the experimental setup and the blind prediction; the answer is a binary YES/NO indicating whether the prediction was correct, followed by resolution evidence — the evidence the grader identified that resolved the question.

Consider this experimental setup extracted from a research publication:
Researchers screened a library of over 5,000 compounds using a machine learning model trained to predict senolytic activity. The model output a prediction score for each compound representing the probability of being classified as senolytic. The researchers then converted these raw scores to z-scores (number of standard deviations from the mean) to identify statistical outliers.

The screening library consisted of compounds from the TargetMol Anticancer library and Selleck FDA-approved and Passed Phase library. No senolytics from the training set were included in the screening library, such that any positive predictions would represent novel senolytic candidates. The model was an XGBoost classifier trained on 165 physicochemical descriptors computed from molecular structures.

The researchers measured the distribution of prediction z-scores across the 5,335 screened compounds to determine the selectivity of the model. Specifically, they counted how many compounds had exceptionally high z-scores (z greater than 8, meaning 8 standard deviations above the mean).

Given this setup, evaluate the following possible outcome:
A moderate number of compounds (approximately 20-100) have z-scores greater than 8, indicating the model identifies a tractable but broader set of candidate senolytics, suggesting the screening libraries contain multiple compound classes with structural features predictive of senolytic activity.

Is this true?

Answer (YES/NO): YES